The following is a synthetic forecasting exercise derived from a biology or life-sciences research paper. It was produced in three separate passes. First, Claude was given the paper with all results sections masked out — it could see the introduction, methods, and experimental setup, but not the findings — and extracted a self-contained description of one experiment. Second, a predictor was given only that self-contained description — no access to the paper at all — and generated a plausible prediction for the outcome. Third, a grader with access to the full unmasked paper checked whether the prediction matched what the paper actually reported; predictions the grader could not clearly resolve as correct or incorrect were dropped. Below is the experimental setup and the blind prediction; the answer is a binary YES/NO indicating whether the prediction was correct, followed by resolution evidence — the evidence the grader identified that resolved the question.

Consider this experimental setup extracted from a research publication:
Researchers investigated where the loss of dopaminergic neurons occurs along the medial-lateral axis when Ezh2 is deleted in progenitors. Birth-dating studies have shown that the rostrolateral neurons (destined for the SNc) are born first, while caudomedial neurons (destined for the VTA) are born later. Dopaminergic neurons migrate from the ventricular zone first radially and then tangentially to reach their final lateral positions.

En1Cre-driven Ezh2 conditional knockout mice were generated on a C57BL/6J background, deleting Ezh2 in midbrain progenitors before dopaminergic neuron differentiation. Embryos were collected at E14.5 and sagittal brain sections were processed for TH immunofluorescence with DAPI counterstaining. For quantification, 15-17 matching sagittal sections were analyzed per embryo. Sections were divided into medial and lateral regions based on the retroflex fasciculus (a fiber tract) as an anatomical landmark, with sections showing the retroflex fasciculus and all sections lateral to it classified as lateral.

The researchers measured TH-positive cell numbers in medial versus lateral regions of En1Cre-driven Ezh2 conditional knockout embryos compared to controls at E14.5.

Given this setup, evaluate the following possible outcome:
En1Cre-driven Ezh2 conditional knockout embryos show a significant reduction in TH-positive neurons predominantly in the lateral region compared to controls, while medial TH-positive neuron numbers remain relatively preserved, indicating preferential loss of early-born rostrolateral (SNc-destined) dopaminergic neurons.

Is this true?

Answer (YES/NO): YES